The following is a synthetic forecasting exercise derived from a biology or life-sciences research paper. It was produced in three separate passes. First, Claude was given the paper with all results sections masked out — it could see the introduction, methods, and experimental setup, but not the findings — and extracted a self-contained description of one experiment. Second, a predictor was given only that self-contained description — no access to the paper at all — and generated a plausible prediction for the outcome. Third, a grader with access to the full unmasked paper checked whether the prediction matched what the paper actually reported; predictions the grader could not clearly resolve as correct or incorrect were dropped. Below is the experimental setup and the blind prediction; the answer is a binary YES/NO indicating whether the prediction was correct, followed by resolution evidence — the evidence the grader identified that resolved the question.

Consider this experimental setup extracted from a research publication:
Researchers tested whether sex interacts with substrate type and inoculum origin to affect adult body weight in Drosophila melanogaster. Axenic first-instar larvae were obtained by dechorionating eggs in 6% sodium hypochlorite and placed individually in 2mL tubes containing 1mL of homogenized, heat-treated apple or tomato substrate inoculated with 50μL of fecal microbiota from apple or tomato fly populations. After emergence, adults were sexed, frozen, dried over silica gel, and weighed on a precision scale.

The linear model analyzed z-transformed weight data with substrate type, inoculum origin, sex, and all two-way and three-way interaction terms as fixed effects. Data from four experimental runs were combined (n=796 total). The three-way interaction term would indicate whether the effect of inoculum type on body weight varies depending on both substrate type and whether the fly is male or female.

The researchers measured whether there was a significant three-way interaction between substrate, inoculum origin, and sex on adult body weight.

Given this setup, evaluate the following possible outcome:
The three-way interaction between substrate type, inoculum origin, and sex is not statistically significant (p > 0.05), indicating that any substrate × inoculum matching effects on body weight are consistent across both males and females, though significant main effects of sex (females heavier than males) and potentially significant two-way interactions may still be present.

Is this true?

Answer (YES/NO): YES